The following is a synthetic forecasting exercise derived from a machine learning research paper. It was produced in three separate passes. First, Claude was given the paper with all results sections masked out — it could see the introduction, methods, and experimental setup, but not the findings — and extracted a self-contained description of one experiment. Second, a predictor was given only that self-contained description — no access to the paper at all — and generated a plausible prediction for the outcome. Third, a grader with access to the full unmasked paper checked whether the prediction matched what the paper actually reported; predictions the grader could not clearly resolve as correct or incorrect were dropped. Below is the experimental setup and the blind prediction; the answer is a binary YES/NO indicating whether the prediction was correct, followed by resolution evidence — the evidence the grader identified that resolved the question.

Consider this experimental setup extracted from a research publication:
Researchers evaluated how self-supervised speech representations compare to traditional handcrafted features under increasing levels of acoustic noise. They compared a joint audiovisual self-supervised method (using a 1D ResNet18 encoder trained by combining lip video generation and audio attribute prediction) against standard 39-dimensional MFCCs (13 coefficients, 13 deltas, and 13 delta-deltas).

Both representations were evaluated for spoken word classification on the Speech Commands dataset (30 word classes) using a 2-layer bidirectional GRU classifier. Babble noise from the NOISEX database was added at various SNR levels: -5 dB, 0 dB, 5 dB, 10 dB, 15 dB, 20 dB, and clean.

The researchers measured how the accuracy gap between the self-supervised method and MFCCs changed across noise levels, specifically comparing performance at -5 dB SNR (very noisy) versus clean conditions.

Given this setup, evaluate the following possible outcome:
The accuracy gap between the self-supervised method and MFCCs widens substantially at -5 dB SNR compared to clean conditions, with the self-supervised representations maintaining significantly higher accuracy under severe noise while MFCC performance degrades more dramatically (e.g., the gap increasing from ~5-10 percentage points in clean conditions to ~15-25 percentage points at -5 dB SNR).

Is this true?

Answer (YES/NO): NO